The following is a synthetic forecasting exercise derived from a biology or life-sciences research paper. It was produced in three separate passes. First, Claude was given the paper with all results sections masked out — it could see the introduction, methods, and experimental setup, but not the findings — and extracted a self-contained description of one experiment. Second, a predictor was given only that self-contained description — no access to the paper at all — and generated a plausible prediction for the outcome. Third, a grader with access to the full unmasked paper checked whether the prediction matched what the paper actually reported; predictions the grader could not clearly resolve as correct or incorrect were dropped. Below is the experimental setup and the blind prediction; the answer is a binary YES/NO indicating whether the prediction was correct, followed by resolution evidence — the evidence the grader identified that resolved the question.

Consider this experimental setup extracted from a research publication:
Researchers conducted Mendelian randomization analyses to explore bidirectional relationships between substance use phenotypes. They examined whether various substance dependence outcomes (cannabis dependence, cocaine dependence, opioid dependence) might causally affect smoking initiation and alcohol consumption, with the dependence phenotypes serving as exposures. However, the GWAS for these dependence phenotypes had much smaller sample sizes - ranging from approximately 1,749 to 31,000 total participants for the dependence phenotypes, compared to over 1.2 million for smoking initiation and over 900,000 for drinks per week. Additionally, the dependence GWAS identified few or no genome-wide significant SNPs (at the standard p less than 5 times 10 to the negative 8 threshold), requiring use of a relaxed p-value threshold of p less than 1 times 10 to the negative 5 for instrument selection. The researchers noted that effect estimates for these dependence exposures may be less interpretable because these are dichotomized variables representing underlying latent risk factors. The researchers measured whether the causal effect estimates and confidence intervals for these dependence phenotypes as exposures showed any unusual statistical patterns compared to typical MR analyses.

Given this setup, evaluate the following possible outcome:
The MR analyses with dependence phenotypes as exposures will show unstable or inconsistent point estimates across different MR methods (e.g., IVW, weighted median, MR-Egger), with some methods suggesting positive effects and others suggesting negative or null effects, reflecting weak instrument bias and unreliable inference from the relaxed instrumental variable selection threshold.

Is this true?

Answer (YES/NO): NO